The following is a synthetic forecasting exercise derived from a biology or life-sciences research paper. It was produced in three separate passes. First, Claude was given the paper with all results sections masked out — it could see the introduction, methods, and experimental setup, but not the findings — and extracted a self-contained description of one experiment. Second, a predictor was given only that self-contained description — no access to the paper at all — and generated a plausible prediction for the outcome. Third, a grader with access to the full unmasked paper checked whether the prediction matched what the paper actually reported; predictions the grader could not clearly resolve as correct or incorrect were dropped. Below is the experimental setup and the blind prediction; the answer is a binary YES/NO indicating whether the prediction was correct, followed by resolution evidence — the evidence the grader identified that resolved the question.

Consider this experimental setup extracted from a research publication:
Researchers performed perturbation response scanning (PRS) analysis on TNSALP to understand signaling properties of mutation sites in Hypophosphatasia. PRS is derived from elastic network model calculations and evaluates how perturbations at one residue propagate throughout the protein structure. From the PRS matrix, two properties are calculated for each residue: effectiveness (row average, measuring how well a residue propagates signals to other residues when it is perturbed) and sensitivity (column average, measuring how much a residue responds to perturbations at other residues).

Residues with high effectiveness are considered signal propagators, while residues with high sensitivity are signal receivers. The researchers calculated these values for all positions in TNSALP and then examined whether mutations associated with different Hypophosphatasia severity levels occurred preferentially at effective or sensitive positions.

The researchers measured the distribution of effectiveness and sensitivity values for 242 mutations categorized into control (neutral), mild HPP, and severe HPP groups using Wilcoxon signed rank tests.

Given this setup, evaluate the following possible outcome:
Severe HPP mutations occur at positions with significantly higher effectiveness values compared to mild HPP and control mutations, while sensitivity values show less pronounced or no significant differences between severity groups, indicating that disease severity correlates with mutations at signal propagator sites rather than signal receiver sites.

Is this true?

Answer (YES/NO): NO